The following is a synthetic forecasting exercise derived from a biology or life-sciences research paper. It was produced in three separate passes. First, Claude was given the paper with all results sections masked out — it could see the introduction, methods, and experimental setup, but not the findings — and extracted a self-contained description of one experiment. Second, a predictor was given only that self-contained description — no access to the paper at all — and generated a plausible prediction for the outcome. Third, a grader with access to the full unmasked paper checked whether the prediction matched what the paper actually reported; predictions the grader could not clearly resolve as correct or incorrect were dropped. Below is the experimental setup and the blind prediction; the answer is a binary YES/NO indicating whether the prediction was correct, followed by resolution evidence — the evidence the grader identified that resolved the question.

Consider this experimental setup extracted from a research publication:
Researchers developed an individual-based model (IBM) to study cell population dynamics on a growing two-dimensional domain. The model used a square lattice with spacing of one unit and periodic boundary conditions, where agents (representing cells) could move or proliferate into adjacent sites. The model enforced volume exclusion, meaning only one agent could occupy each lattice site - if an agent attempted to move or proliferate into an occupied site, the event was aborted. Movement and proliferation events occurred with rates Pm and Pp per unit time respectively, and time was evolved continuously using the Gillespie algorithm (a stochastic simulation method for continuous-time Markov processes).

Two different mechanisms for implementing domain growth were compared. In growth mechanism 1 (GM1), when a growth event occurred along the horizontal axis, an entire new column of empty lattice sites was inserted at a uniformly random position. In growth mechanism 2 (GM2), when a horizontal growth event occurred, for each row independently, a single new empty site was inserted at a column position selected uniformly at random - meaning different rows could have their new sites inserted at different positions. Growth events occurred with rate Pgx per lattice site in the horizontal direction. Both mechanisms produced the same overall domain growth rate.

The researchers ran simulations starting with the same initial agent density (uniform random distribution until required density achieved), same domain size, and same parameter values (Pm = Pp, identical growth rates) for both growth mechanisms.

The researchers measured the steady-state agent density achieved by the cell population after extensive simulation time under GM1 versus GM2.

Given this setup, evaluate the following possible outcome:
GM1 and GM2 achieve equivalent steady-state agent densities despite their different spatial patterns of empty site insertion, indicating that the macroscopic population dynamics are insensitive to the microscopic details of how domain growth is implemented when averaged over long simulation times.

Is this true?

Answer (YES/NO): NO